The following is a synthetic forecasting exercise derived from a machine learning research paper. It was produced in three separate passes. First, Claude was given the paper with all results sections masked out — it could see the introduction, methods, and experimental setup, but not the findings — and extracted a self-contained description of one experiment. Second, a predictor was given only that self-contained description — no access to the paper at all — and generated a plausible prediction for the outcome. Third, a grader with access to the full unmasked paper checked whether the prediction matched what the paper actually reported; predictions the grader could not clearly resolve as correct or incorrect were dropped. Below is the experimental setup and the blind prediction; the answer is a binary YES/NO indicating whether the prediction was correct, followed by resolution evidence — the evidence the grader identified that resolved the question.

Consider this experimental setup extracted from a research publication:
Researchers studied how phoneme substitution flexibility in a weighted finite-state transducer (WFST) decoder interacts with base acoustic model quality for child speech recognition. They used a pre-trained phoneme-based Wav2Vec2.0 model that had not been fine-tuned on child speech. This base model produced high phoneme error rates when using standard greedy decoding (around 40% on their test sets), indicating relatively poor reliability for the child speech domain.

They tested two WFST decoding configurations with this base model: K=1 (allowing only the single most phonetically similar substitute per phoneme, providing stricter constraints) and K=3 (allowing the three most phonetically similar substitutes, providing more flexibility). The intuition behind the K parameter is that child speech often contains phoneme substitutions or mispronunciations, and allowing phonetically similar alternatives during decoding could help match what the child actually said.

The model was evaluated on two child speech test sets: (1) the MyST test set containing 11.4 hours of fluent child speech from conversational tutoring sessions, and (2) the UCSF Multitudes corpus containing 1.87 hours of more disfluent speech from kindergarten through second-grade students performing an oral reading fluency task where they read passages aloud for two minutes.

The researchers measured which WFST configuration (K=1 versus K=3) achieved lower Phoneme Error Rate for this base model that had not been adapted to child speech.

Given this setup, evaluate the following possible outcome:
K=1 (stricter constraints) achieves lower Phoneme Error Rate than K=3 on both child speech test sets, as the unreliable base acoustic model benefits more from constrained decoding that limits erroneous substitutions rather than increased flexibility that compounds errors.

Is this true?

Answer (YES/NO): YES